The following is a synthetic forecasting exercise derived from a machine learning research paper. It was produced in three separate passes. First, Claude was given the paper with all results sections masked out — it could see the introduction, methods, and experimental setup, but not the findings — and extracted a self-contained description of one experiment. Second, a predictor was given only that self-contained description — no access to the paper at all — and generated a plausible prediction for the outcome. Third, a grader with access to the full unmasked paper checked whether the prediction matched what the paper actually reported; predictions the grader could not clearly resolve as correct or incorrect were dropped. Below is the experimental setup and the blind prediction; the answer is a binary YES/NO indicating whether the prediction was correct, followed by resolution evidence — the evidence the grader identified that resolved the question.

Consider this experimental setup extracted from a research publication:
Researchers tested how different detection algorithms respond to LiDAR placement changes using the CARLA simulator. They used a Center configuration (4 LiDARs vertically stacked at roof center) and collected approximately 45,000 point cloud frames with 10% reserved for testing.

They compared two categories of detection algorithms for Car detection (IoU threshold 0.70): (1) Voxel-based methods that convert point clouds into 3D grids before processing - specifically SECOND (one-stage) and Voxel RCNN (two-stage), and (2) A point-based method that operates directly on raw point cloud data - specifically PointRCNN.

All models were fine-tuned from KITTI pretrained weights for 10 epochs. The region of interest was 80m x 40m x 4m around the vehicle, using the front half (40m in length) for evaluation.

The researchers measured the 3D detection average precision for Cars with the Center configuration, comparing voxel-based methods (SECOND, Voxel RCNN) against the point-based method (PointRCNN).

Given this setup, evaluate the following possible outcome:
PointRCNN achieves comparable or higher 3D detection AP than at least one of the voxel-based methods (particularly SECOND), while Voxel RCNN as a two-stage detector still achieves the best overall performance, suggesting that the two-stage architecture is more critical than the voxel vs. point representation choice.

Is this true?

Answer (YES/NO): NO